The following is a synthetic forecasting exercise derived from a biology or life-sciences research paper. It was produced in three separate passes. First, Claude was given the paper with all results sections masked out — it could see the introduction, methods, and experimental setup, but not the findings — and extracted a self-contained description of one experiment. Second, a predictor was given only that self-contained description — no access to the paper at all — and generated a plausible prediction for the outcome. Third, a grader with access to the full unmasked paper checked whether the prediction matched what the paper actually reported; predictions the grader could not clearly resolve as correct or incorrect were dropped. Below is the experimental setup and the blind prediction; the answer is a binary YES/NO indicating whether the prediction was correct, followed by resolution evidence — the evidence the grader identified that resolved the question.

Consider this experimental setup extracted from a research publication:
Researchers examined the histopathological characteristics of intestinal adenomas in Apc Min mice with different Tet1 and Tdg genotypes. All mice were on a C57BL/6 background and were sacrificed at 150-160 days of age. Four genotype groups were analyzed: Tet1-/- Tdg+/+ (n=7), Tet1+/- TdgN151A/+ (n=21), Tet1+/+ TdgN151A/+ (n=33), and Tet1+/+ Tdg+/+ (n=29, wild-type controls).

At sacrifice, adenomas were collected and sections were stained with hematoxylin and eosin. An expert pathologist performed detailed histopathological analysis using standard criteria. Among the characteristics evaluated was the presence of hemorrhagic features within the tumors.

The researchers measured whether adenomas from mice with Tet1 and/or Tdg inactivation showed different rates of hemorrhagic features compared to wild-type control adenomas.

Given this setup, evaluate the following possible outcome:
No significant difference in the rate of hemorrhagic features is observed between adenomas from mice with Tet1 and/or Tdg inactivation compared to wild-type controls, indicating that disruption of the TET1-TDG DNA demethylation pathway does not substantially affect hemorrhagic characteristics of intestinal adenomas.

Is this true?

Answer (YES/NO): NO